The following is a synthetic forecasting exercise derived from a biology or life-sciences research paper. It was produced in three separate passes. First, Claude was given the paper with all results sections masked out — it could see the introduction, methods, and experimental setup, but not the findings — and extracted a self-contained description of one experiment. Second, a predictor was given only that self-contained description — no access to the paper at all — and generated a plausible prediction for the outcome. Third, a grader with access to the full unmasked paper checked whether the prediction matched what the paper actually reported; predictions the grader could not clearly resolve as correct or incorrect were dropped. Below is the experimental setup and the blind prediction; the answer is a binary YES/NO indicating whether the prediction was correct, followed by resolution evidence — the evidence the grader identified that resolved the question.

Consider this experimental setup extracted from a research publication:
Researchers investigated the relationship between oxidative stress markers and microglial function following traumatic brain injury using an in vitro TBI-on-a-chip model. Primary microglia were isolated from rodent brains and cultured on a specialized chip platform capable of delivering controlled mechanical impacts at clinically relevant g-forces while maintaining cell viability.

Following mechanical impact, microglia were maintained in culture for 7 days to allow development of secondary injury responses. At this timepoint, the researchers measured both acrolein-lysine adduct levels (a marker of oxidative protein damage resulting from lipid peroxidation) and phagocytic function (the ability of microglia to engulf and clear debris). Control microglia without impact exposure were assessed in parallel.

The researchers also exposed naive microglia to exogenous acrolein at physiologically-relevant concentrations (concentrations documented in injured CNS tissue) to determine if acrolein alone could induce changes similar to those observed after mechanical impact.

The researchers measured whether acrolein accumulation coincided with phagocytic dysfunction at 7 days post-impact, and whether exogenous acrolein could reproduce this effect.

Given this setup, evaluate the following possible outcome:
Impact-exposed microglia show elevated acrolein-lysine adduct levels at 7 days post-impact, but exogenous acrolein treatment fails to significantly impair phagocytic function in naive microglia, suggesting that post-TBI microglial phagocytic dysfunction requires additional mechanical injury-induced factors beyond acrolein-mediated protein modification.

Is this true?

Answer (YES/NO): NO